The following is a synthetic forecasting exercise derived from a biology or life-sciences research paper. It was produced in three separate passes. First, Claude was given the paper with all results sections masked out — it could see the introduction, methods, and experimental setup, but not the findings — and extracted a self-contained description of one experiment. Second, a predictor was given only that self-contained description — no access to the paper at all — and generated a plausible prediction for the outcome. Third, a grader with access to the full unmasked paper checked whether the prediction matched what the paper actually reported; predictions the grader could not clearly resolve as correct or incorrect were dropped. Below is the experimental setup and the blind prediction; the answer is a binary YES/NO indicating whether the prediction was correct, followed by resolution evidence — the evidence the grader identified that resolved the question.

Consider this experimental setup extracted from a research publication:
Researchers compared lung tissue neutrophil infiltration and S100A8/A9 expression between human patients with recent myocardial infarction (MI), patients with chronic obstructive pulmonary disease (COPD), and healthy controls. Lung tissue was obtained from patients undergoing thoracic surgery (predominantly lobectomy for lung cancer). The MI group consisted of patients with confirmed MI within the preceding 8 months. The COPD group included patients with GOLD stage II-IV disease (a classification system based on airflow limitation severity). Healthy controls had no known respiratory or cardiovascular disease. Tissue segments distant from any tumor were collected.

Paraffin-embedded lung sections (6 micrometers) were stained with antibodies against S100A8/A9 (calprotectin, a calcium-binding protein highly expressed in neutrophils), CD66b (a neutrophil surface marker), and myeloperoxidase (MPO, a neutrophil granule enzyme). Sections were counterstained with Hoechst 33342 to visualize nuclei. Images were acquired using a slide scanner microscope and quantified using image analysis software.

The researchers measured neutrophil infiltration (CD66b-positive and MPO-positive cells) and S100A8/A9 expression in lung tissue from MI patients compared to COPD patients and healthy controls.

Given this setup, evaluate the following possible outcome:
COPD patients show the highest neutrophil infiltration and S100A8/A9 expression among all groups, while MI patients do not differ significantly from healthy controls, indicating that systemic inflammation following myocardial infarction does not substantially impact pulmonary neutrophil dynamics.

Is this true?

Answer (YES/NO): NO